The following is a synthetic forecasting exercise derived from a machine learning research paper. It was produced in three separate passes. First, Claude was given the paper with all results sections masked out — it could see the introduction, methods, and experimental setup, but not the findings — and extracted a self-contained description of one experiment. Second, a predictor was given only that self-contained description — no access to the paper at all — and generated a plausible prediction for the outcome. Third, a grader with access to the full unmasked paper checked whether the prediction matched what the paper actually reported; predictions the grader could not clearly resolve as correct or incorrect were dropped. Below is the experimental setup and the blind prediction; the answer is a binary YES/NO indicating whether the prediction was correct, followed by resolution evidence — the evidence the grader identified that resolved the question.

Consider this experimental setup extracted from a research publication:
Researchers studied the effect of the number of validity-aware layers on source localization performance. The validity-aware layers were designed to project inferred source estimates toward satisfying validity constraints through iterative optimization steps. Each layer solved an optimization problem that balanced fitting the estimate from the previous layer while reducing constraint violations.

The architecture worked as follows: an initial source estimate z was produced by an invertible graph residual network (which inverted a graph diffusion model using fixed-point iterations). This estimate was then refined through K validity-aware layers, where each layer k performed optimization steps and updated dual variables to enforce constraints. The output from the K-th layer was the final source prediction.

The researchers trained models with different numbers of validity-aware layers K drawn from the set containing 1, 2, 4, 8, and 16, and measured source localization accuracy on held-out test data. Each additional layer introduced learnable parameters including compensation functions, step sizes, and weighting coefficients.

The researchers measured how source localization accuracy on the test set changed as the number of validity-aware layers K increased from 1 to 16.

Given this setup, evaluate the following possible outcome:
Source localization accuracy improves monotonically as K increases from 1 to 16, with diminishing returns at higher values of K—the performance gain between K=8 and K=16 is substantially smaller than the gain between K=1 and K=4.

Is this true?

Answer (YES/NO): NO